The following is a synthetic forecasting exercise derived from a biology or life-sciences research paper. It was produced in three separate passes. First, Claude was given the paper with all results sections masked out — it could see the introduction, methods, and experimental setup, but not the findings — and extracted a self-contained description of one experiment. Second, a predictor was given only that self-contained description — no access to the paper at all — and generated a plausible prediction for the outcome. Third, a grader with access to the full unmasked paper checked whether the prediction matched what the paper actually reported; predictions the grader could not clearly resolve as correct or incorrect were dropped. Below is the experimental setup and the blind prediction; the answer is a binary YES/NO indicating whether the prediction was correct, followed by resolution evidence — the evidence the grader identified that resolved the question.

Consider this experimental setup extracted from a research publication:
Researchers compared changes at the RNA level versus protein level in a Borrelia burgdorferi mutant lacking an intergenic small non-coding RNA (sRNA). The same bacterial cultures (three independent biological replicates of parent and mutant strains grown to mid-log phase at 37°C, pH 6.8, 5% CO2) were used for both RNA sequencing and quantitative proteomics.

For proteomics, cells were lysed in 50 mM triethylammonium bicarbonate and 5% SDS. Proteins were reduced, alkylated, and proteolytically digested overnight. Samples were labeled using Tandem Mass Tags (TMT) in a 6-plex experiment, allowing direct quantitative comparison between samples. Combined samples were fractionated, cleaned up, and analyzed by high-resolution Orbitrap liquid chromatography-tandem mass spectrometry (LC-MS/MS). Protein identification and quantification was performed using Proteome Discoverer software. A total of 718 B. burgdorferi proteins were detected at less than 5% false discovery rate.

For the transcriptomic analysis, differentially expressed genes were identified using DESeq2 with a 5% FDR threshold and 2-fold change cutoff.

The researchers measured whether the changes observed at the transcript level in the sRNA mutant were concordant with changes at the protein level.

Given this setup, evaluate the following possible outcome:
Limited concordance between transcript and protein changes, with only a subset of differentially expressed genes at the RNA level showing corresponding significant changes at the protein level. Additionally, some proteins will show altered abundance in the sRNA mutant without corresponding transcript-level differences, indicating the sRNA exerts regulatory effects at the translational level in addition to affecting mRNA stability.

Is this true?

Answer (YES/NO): NO